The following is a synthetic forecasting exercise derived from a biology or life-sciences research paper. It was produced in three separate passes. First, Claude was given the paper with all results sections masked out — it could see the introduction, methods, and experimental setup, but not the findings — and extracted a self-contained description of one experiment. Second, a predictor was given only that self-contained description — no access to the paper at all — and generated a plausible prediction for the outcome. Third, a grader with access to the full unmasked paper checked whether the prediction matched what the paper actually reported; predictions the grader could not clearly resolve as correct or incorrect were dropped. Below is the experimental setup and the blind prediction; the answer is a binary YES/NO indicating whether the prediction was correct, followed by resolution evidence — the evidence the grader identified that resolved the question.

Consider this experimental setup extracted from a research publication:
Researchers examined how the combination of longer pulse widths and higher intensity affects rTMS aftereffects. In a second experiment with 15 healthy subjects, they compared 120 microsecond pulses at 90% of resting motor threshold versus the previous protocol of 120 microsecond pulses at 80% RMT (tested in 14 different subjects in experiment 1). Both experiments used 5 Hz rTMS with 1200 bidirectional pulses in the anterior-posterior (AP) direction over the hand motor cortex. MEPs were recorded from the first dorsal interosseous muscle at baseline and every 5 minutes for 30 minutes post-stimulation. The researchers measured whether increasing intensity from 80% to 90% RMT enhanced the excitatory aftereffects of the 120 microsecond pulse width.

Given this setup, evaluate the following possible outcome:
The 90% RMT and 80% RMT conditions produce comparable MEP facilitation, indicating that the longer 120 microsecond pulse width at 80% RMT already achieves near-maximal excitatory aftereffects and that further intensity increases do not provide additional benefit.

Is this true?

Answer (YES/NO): NO